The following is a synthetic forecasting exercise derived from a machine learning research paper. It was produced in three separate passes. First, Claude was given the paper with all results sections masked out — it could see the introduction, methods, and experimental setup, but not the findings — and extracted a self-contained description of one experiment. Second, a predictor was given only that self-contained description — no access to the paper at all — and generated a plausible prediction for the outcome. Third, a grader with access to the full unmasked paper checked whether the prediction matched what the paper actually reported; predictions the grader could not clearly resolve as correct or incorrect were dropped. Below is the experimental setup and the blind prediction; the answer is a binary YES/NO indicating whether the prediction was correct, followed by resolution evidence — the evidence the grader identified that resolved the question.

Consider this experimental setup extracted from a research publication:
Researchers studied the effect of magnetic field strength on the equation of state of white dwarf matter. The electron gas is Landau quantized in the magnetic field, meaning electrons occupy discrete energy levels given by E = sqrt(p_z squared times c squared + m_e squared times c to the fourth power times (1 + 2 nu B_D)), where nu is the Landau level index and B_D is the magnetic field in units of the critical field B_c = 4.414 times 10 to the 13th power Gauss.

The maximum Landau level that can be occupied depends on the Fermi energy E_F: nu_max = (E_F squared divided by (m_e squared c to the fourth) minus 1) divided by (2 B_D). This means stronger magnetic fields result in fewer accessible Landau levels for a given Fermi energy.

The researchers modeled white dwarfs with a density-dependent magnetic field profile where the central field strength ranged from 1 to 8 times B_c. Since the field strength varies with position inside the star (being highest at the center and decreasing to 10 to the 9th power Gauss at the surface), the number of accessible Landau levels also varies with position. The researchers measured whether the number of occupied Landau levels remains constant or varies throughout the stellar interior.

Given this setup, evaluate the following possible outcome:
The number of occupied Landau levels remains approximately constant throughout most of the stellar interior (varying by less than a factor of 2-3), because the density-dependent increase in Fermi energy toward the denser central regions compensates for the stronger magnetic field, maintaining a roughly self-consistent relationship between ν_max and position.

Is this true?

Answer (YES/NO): NO